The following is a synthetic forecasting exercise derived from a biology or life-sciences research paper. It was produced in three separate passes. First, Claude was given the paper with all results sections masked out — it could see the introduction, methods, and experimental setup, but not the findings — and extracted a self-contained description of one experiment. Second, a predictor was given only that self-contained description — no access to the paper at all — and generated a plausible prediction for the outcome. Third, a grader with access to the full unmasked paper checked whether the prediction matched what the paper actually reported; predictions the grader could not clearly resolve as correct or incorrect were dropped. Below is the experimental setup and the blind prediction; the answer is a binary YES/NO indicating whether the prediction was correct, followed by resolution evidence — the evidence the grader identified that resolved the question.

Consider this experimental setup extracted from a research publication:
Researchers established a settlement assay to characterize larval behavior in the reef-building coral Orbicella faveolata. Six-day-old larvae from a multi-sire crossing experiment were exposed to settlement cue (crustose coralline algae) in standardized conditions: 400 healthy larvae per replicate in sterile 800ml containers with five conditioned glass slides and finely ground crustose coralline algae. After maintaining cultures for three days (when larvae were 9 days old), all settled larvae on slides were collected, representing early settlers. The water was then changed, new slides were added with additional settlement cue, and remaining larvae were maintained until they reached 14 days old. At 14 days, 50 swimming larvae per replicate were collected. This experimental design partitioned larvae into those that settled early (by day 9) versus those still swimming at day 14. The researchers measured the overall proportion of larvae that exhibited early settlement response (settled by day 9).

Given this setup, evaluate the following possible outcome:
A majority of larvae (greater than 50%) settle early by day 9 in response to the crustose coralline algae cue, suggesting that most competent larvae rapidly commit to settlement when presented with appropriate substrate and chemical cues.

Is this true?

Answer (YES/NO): NO